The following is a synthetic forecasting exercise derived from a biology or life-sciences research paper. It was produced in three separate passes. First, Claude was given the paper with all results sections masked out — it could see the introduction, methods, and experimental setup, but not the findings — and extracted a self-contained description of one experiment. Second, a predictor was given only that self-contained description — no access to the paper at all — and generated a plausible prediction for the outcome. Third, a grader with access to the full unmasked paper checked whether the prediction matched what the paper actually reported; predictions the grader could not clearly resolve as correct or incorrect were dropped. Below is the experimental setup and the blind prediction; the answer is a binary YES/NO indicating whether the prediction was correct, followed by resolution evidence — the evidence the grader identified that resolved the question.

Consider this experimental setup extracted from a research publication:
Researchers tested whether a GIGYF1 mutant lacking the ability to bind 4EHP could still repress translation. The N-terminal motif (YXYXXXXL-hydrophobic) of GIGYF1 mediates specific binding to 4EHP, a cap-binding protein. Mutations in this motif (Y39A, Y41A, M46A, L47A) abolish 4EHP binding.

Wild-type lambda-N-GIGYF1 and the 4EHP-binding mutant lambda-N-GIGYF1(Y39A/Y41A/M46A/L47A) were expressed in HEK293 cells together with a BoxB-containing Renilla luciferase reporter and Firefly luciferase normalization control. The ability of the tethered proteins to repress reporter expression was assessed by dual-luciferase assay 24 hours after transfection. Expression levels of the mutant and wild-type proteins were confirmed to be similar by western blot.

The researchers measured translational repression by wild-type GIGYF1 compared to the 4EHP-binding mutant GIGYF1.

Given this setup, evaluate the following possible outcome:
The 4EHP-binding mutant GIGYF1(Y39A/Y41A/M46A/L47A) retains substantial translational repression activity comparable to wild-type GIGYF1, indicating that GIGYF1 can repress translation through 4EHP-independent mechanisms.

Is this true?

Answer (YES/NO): YES